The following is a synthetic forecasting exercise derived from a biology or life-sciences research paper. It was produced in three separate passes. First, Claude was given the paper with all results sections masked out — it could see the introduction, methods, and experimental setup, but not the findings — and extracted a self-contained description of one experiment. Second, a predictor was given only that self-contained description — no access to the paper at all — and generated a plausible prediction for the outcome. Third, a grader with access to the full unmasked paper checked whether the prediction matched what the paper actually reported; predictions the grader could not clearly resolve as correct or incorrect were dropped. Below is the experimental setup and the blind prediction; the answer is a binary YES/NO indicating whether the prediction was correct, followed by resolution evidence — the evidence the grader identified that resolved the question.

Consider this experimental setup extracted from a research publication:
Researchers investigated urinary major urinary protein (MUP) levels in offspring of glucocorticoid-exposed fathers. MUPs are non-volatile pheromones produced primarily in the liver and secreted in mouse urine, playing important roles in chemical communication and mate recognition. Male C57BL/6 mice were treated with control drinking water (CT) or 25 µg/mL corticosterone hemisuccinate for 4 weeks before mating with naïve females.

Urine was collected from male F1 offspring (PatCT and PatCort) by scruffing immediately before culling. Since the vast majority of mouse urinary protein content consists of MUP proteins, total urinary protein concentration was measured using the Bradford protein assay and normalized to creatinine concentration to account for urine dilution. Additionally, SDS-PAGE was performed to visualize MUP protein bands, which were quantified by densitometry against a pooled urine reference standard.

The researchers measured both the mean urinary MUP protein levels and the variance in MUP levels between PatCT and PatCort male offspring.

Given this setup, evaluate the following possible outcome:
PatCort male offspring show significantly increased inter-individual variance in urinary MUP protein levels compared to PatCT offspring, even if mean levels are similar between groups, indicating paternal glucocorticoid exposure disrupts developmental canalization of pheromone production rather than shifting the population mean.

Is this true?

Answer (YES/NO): YES